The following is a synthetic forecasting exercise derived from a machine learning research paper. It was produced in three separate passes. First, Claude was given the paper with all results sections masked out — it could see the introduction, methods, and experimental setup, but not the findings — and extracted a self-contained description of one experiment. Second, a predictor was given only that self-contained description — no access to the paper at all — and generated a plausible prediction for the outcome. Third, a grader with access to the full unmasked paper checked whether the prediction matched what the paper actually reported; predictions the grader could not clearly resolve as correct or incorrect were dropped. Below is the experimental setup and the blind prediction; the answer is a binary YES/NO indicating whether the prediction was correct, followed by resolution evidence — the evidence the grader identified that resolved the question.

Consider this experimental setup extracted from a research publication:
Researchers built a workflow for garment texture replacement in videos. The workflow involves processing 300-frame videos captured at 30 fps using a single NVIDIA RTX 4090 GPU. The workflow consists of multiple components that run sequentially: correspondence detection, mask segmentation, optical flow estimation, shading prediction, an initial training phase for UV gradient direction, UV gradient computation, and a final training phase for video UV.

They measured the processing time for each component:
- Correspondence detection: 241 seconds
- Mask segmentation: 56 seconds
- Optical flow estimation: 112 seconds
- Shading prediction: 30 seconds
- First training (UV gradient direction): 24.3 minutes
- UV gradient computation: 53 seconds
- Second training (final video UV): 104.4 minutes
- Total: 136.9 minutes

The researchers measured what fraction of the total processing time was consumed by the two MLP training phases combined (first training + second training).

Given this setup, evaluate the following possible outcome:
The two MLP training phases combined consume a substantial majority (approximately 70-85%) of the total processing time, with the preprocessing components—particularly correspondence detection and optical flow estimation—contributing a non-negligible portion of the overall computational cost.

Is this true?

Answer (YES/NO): NO